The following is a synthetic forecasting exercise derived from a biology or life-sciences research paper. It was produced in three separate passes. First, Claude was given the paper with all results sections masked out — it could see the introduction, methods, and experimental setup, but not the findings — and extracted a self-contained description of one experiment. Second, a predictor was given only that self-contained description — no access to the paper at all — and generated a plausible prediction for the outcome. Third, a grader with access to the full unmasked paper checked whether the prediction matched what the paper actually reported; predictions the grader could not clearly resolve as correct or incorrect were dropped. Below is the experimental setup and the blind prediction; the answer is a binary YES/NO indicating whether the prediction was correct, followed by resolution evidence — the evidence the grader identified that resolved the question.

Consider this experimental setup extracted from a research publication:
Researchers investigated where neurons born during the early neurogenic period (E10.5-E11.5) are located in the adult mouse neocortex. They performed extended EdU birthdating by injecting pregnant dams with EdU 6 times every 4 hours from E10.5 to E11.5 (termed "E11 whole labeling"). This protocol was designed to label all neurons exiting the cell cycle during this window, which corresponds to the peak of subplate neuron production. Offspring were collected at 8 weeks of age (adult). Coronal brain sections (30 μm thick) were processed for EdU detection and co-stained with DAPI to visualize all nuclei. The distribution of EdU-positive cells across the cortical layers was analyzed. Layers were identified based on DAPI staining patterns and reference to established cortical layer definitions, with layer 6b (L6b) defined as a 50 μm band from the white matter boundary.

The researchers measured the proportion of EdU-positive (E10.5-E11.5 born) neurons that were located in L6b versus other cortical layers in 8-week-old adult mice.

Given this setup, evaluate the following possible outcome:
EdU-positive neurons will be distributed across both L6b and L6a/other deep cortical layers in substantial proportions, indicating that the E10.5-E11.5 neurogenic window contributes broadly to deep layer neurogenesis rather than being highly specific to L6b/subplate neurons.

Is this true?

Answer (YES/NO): NO